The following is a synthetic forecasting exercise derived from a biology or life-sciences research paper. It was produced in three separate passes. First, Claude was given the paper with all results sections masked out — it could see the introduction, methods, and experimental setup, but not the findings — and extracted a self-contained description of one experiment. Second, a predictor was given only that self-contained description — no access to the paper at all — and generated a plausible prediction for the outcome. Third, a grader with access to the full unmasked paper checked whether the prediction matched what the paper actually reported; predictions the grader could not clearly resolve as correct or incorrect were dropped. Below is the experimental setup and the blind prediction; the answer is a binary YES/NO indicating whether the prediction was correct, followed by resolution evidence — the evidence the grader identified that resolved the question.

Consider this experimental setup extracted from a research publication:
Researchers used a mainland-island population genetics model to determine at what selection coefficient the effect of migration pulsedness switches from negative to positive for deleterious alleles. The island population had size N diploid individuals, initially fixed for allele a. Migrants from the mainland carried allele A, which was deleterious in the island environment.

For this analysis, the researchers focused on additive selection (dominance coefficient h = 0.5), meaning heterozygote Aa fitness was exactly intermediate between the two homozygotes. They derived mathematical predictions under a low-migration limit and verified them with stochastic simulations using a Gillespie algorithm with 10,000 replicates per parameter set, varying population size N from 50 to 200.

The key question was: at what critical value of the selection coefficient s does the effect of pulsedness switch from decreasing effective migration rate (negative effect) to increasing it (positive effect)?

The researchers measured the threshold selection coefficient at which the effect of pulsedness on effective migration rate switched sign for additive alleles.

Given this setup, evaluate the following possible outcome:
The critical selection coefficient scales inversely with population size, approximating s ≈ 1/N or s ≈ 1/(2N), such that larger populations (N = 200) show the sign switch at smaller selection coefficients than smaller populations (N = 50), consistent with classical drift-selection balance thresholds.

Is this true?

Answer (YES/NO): YES